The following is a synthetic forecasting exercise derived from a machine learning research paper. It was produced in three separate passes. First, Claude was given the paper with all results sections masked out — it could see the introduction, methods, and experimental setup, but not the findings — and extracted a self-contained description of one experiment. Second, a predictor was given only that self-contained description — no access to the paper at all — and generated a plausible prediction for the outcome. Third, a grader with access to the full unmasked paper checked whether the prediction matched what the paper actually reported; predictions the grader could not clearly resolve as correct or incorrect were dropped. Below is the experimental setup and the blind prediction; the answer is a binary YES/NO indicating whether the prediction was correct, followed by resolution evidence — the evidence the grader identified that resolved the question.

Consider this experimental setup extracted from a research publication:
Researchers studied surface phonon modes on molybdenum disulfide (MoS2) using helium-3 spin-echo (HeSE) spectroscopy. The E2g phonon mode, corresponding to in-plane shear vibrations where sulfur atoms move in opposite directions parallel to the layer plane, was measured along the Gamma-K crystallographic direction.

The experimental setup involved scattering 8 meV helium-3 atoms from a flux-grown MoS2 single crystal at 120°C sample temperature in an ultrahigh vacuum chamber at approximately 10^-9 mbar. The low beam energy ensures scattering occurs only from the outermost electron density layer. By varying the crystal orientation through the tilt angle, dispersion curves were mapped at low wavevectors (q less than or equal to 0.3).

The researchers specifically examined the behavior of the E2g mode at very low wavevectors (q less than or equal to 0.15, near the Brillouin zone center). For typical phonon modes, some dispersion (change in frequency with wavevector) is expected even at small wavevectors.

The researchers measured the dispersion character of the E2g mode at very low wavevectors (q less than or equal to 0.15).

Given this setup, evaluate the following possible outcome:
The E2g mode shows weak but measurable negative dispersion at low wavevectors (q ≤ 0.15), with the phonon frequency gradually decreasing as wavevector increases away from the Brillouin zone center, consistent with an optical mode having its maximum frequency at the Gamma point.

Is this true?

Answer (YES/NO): NO